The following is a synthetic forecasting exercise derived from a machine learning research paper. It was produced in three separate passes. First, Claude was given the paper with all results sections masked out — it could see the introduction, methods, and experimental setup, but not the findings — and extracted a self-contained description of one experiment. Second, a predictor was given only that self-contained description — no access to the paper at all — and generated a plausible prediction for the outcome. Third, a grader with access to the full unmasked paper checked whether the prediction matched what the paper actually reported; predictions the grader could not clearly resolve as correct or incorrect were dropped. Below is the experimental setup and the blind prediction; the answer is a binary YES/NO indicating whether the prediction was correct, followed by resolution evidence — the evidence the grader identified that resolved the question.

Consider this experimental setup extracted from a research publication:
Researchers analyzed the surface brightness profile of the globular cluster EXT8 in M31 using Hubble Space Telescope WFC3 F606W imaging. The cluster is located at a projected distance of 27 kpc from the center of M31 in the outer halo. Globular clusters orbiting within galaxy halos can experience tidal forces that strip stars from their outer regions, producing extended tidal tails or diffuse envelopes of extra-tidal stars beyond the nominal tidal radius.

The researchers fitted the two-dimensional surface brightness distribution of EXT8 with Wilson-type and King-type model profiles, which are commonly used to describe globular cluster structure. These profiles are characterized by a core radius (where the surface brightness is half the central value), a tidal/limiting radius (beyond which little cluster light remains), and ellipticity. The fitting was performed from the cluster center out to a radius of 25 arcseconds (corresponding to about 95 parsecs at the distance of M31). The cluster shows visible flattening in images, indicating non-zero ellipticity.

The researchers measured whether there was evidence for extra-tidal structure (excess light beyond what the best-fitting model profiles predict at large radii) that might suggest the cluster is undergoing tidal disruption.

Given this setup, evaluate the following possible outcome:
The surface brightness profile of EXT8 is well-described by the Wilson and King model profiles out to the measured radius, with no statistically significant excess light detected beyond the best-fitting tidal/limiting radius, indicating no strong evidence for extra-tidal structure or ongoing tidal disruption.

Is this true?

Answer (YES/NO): NO